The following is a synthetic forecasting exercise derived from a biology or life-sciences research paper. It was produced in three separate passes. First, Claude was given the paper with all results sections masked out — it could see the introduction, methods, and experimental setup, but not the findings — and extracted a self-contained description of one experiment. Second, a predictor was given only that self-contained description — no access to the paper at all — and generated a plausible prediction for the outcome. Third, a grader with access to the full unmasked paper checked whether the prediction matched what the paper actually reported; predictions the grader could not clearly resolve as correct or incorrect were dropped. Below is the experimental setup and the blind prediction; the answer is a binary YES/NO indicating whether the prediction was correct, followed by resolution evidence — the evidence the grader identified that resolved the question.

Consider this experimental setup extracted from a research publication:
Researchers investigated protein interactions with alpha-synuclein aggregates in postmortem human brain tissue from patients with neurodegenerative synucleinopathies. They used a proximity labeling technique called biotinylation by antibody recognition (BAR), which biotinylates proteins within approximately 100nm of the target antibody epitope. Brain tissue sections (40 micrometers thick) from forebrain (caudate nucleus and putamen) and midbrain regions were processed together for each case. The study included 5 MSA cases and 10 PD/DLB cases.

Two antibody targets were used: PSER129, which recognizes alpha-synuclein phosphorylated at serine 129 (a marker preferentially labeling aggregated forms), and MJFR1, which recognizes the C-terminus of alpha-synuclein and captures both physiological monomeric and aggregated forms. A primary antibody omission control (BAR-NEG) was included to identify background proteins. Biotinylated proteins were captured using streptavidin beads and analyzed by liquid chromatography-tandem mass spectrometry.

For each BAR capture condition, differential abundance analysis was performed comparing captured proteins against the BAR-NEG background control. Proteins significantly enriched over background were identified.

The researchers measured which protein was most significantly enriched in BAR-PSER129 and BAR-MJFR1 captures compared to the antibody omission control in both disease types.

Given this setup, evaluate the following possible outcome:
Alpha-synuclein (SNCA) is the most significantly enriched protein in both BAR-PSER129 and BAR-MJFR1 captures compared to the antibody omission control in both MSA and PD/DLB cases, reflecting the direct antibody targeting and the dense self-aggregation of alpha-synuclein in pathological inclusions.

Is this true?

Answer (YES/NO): YES